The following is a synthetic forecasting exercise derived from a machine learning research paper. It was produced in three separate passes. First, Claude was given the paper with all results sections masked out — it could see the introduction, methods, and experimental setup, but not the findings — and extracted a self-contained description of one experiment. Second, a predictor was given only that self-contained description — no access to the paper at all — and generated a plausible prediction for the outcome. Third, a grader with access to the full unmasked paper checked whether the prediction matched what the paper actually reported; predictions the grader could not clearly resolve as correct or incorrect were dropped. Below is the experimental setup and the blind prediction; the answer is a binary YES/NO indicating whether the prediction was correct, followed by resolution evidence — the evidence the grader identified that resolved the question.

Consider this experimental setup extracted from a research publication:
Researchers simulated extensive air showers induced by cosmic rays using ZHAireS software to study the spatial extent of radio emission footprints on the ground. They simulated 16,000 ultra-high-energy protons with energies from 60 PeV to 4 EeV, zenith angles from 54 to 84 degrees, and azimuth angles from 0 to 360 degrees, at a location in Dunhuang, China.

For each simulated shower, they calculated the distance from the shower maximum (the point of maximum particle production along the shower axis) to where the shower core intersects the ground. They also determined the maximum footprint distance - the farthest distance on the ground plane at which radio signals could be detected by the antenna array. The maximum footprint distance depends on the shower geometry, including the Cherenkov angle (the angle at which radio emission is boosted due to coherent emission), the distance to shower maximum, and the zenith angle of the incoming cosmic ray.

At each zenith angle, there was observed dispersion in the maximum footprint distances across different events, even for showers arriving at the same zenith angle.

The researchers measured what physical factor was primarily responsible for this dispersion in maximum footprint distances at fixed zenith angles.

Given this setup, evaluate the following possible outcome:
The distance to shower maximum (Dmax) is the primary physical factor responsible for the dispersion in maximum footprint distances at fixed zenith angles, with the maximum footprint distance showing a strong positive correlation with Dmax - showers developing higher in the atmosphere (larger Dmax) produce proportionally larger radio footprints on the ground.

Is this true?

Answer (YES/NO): YES